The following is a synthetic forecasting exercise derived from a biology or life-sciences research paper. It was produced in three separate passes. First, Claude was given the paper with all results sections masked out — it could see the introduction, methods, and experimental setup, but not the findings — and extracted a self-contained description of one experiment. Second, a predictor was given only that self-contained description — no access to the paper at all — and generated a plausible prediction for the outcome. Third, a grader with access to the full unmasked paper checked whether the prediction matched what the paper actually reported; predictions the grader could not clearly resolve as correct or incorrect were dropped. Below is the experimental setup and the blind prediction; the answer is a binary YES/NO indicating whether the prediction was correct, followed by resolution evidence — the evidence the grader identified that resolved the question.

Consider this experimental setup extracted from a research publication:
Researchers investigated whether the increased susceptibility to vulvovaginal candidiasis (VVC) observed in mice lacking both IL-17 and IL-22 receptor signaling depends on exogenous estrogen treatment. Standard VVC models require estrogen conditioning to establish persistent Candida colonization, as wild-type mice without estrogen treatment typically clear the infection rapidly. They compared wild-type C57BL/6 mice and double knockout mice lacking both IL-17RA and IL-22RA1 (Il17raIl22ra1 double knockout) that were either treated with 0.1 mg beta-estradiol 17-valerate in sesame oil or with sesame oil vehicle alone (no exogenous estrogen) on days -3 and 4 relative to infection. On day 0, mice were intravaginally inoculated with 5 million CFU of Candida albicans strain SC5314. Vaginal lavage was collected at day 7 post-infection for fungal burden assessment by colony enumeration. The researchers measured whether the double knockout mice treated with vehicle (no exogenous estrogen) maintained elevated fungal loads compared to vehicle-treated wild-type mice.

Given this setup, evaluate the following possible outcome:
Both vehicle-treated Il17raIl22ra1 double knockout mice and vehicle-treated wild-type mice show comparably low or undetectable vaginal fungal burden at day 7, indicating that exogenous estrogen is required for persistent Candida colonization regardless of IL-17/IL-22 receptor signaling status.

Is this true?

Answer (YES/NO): NO